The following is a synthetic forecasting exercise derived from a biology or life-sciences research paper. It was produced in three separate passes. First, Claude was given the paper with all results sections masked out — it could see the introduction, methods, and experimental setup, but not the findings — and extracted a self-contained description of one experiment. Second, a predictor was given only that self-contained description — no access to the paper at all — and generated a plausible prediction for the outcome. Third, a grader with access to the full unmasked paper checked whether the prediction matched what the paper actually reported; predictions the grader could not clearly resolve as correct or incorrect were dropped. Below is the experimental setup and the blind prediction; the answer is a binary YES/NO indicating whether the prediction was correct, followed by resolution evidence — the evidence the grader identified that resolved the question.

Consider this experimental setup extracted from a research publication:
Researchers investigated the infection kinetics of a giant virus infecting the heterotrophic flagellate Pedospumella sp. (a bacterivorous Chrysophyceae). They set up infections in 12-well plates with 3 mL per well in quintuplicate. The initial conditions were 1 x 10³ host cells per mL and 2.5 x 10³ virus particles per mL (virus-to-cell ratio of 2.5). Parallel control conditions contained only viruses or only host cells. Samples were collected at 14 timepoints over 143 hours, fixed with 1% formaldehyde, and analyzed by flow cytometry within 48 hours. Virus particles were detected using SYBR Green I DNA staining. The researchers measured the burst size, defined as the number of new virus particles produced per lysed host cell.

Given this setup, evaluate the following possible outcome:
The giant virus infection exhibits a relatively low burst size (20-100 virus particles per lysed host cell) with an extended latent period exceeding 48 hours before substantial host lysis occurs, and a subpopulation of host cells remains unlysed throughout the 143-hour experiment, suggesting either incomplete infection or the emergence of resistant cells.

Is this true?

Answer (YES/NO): NO